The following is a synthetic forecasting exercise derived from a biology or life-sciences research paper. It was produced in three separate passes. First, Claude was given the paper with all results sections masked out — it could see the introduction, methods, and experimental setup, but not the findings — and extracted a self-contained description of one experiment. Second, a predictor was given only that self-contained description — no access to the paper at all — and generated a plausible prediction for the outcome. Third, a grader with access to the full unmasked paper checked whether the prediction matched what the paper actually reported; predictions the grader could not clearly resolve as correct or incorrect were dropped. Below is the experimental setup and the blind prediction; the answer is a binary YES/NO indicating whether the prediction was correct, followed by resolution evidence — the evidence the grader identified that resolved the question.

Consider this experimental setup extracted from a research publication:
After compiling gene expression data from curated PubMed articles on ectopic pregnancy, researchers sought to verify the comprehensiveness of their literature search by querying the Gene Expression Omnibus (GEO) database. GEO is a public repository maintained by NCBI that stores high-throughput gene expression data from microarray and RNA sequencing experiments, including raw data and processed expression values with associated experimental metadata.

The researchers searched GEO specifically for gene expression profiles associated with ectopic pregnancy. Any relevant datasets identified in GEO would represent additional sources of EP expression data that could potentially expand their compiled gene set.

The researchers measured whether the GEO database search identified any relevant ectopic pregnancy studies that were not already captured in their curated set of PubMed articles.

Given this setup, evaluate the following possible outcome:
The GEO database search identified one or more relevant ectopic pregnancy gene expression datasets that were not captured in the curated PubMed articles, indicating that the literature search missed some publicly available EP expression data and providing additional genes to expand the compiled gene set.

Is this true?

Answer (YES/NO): NO